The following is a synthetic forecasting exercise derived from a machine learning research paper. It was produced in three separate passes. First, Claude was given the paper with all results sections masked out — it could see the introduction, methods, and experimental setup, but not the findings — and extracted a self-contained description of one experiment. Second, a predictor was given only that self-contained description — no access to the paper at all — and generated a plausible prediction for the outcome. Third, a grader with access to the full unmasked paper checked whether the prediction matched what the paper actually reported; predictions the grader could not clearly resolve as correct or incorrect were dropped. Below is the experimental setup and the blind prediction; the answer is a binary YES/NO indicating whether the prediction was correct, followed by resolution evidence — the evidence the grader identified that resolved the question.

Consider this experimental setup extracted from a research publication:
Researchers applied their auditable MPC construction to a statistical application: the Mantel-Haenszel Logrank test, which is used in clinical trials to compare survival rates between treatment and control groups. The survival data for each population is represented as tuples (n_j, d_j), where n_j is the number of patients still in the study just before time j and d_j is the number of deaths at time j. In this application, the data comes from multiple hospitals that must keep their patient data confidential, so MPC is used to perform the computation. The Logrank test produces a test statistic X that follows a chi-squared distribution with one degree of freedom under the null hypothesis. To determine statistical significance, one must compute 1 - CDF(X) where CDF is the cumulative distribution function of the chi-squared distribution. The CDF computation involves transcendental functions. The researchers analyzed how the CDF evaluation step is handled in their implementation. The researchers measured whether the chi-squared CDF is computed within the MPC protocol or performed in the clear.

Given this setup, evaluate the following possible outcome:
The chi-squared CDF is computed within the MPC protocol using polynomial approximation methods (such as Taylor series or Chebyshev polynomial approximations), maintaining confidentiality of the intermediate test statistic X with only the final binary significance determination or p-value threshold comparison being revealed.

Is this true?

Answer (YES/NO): NO